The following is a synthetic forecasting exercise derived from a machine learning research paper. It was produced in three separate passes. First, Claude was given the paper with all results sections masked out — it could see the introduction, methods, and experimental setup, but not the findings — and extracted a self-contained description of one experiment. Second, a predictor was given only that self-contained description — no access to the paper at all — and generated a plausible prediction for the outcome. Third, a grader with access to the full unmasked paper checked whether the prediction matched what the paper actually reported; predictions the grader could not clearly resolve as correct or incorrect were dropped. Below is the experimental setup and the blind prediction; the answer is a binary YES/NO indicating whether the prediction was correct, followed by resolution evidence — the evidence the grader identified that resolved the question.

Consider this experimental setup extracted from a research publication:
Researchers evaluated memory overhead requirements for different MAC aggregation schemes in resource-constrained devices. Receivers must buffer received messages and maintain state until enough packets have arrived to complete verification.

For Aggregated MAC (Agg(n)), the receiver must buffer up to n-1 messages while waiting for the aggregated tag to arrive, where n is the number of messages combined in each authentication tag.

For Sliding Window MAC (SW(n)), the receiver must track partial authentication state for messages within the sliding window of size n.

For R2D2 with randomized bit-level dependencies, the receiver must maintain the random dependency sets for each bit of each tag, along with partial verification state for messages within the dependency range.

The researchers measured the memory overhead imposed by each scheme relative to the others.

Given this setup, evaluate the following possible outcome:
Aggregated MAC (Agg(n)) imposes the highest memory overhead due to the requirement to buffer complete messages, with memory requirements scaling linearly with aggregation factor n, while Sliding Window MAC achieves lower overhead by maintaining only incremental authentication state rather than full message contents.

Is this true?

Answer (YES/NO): NO